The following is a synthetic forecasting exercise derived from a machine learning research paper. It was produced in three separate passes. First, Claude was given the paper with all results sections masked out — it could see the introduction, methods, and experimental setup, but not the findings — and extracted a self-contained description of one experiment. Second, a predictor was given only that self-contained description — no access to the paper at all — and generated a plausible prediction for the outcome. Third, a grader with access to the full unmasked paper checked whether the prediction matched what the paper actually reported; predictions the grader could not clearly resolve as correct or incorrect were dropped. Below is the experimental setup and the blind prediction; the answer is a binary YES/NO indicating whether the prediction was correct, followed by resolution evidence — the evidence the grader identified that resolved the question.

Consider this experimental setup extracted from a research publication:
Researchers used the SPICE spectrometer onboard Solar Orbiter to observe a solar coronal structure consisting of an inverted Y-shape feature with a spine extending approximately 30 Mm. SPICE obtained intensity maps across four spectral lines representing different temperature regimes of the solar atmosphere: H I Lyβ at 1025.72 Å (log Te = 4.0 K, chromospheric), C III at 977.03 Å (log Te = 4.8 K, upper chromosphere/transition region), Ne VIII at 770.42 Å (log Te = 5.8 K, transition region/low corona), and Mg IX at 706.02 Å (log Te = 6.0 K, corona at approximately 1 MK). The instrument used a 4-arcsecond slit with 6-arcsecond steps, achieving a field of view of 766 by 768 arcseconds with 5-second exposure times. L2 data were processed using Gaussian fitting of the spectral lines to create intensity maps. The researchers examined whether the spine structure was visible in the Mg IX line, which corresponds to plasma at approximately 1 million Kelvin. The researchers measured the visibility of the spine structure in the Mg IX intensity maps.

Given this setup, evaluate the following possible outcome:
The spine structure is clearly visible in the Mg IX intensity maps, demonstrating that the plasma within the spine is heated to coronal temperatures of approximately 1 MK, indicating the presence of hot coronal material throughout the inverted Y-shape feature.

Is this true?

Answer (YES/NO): NO